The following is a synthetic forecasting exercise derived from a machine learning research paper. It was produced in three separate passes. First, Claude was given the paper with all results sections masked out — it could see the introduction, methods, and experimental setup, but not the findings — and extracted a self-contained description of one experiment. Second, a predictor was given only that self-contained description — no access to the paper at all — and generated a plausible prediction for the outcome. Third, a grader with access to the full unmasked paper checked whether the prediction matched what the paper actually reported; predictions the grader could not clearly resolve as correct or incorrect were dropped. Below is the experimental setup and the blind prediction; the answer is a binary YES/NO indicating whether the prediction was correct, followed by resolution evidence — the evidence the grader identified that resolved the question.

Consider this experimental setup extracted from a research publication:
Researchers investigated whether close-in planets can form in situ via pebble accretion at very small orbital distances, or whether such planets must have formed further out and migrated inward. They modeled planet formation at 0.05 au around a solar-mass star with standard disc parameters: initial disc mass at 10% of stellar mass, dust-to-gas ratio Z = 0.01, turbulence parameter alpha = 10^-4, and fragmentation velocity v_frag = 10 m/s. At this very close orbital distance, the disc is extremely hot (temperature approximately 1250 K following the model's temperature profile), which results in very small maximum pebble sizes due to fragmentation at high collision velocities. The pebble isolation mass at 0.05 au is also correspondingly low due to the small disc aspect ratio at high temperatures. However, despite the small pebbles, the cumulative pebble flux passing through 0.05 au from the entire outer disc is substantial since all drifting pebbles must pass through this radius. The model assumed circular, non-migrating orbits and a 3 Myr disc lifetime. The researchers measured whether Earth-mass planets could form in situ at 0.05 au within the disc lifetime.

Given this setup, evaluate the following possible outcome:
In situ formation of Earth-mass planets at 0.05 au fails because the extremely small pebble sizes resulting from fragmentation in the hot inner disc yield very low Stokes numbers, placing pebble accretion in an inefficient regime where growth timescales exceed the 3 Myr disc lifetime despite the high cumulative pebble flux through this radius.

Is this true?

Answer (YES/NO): NO